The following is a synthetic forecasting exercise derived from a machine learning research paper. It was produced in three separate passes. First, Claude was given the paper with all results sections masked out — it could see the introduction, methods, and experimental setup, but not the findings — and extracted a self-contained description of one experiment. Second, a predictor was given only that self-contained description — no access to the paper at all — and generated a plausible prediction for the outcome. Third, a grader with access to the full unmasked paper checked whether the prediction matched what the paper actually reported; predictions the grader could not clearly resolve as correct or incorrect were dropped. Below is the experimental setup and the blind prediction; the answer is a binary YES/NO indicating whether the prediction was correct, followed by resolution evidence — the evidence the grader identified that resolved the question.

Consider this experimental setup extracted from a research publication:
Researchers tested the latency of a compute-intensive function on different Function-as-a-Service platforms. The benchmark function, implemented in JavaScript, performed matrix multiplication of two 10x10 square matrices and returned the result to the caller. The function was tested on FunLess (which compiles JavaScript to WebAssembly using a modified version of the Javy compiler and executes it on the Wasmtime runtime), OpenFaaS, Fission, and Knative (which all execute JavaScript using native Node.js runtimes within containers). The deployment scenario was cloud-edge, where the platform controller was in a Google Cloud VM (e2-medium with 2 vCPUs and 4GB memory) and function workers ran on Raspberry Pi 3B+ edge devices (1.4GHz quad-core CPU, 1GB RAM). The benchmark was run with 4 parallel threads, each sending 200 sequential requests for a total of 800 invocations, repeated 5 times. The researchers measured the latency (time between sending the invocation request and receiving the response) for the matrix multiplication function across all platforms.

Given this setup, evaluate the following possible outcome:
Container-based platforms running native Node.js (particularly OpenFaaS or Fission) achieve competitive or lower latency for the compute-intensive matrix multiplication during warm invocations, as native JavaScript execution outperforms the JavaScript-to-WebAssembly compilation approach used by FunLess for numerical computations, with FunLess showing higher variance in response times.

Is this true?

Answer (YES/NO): YES